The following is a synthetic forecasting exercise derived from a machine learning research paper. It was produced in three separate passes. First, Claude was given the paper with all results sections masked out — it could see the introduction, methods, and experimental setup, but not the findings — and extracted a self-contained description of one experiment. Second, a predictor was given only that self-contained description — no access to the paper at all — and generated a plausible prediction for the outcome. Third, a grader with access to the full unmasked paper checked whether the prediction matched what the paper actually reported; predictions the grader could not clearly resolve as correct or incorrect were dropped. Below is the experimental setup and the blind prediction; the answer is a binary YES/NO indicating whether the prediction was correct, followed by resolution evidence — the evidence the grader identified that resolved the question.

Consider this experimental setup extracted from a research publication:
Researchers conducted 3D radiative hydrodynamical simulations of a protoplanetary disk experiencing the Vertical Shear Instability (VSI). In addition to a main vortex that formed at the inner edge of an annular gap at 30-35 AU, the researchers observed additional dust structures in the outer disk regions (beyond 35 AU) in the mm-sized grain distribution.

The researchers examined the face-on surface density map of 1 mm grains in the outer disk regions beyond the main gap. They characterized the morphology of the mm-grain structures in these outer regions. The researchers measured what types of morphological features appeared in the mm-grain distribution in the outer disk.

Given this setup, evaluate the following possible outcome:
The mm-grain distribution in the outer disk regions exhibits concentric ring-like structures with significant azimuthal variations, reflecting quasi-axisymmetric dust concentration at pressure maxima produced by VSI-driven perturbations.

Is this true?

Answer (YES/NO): NO